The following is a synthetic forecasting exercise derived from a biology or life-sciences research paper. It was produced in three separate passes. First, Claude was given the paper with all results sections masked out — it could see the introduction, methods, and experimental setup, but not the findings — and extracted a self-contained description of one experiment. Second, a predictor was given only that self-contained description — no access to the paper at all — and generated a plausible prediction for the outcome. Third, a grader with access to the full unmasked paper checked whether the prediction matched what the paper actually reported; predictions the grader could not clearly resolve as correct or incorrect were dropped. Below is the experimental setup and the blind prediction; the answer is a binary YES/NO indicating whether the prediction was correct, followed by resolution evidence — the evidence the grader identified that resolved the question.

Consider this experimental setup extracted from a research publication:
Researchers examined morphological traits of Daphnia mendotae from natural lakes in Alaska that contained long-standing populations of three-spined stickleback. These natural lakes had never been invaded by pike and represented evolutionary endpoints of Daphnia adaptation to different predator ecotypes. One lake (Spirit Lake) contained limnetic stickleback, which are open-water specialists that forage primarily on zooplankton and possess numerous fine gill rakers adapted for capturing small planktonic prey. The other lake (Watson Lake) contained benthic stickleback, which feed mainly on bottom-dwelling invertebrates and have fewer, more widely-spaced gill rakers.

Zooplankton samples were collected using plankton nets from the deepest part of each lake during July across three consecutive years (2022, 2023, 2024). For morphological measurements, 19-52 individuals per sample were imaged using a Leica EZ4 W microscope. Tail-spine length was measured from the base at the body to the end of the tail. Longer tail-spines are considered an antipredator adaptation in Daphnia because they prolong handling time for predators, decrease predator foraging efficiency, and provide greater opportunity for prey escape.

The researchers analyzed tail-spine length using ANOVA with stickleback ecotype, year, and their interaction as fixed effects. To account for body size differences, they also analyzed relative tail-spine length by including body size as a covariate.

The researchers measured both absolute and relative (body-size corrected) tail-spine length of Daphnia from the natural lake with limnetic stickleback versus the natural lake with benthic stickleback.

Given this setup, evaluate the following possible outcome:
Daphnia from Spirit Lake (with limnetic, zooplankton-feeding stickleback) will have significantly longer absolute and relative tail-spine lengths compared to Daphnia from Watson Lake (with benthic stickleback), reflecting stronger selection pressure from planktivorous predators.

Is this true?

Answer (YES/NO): NO